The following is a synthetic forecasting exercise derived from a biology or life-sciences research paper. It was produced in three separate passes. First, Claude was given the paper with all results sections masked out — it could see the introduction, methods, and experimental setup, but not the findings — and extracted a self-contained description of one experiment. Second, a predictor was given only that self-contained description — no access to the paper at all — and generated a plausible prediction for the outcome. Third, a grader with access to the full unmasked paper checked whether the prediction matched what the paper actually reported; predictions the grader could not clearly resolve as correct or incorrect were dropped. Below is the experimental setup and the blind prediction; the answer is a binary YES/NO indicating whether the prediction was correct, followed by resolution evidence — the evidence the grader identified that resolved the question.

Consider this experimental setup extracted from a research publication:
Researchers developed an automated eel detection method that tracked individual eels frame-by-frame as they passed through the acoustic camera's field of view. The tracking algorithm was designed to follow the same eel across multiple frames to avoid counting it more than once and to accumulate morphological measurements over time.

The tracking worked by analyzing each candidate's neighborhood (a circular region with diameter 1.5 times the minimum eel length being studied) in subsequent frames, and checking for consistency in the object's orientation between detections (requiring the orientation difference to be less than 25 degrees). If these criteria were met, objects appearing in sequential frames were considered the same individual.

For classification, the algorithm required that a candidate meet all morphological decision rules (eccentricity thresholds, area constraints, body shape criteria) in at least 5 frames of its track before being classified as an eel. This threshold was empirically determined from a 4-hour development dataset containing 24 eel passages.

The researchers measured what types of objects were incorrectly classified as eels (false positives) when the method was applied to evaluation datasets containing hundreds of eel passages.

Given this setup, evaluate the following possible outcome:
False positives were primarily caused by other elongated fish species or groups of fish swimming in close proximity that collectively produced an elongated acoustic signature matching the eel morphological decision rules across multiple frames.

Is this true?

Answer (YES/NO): NO